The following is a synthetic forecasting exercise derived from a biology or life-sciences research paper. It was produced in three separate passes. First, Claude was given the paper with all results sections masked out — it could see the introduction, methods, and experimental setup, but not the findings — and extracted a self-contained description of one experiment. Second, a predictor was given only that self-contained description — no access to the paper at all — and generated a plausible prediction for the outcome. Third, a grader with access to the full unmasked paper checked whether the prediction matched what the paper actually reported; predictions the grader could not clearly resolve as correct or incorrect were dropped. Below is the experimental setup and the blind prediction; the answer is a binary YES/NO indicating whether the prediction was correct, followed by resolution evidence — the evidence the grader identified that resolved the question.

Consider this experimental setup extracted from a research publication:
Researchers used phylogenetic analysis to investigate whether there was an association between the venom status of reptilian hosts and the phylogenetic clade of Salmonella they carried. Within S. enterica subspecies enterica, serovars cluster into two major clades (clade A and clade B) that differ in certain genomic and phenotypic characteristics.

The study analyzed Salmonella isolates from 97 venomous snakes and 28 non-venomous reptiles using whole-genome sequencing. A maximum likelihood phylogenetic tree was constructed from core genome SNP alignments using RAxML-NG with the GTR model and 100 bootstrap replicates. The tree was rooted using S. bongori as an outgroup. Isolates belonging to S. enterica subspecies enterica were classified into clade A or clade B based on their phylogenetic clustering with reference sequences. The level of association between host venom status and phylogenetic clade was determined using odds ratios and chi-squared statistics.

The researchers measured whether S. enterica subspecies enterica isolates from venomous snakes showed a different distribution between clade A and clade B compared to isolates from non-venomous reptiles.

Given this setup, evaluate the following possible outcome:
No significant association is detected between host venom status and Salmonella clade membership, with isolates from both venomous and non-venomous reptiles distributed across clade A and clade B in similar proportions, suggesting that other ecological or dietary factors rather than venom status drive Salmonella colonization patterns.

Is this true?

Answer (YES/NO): YES